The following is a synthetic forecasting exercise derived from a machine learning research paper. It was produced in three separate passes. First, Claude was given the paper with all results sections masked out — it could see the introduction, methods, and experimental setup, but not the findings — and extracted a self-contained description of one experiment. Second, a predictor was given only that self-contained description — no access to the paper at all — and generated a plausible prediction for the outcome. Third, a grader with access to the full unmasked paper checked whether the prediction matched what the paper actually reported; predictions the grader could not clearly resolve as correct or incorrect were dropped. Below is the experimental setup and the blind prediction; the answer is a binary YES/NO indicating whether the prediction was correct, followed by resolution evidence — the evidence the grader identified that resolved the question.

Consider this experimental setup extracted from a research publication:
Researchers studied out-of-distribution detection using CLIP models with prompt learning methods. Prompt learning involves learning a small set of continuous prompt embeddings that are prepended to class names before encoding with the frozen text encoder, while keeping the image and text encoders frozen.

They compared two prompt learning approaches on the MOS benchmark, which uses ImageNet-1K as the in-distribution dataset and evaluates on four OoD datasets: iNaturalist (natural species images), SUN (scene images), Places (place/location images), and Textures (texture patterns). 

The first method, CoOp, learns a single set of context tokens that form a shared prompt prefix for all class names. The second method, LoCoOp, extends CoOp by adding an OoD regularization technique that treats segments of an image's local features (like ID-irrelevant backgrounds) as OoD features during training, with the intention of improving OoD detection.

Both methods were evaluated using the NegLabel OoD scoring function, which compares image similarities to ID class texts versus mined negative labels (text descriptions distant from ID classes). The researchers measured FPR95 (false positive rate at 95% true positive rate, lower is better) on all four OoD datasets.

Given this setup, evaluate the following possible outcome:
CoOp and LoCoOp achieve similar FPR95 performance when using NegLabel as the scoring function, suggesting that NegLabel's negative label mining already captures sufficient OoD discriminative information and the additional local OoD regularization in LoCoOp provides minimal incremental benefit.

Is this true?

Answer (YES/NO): NO